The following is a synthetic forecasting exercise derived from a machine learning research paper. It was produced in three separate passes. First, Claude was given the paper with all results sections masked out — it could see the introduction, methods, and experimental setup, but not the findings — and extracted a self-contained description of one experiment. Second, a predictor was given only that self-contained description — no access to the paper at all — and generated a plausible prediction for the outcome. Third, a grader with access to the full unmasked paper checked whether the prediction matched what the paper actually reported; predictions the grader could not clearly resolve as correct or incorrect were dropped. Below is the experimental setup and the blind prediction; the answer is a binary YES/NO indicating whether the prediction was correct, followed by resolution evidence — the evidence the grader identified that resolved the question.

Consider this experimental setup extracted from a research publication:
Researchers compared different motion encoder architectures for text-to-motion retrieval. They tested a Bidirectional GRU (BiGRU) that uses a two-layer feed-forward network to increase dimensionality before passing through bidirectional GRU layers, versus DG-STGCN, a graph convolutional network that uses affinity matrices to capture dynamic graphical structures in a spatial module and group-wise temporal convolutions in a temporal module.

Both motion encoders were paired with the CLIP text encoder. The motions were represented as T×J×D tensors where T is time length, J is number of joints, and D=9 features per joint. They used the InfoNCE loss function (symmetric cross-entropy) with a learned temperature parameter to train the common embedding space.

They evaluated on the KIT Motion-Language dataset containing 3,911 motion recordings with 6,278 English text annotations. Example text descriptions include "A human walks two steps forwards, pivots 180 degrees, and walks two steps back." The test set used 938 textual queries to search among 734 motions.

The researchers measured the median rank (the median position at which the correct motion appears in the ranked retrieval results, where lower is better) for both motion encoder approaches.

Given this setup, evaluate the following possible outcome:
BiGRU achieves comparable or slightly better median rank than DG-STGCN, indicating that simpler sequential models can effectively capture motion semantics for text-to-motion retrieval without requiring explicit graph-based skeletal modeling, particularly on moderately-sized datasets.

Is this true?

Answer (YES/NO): NO